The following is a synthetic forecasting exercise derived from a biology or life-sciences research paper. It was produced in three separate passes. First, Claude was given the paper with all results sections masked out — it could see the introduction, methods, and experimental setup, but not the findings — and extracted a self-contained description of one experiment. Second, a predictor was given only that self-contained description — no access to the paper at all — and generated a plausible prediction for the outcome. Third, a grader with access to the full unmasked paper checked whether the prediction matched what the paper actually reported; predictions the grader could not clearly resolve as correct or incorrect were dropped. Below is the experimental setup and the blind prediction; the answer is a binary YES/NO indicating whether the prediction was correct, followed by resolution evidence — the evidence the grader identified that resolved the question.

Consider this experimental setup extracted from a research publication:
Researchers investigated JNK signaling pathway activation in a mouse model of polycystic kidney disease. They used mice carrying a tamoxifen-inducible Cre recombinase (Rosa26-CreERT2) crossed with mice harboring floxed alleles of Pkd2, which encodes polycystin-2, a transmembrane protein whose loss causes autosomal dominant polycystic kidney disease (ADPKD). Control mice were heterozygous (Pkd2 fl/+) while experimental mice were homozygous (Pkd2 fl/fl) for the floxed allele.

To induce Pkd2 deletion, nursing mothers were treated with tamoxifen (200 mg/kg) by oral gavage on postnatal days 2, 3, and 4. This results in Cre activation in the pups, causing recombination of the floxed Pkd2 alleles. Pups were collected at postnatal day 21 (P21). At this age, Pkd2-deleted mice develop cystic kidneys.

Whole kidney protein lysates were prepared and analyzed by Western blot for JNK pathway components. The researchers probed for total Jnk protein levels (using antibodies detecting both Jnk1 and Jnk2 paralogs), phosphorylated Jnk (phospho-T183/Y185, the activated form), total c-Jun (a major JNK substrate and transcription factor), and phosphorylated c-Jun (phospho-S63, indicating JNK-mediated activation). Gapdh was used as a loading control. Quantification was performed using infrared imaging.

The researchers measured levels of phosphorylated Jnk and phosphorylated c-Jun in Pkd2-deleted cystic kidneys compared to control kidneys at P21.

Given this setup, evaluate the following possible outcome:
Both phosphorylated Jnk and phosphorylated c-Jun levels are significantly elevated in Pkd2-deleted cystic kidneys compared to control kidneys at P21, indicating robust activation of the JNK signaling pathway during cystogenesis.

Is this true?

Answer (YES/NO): YES